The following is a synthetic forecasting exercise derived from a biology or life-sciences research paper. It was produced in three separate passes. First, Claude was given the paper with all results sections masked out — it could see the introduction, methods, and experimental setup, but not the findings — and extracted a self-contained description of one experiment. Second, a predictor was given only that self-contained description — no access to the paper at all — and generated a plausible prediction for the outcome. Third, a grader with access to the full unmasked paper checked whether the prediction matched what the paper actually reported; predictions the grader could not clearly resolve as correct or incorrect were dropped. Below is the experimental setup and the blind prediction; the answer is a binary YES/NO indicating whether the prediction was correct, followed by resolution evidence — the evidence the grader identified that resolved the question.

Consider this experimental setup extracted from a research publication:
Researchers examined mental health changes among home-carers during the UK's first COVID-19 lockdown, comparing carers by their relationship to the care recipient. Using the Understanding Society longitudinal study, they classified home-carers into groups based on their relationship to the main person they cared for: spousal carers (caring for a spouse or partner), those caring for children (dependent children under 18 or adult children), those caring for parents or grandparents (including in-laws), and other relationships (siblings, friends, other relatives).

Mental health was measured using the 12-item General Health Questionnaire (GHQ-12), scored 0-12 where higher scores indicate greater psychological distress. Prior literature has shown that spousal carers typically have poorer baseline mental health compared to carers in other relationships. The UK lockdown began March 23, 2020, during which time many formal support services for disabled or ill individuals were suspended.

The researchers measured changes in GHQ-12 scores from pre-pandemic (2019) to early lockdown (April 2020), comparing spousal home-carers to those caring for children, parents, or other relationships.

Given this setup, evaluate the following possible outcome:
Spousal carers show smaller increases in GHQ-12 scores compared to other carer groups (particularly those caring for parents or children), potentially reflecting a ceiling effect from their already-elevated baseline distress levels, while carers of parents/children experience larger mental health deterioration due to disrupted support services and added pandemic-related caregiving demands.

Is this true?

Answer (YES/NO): NO